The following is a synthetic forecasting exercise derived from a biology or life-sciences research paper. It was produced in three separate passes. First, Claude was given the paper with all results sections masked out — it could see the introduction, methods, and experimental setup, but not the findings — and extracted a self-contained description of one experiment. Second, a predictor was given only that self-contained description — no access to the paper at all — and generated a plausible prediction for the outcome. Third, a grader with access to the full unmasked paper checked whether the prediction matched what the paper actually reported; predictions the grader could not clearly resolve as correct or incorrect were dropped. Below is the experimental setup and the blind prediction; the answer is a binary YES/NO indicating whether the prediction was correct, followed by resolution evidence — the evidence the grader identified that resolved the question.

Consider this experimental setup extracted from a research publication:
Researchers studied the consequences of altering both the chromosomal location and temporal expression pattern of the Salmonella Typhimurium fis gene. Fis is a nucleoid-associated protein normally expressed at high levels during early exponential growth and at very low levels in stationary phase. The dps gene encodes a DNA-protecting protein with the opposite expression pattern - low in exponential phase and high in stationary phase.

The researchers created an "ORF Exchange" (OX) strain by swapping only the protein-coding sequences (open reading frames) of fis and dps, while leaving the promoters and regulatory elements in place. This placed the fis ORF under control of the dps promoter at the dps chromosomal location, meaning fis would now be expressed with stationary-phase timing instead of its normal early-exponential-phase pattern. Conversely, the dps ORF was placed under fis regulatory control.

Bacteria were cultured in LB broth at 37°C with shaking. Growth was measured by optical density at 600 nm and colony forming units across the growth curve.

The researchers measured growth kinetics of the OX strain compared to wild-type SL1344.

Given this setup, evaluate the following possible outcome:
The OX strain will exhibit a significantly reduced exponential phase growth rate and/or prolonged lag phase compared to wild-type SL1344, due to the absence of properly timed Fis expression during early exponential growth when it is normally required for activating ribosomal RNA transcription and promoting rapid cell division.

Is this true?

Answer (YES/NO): YES